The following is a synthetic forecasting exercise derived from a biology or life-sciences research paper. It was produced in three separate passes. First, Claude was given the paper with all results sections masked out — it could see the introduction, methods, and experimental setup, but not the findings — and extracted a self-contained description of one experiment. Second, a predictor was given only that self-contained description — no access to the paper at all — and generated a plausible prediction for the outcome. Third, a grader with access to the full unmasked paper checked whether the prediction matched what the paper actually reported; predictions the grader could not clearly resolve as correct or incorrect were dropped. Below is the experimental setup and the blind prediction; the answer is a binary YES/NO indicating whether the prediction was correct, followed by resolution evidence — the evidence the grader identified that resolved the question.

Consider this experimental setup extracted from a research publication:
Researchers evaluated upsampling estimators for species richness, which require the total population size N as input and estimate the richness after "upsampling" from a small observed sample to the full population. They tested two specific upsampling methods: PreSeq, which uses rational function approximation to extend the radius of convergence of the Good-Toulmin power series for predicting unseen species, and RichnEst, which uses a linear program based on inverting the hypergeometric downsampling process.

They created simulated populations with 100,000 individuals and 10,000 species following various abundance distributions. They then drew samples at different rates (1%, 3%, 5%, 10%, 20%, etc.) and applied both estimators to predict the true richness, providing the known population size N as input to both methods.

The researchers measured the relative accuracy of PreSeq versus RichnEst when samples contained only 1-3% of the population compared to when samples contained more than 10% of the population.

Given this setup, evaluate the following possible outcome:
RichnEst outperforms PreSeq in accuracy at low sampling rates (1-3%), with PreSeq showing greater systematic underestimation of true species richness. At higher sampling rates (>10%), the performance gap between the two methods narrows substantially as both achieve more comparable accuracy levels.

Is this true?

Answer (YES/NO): NO